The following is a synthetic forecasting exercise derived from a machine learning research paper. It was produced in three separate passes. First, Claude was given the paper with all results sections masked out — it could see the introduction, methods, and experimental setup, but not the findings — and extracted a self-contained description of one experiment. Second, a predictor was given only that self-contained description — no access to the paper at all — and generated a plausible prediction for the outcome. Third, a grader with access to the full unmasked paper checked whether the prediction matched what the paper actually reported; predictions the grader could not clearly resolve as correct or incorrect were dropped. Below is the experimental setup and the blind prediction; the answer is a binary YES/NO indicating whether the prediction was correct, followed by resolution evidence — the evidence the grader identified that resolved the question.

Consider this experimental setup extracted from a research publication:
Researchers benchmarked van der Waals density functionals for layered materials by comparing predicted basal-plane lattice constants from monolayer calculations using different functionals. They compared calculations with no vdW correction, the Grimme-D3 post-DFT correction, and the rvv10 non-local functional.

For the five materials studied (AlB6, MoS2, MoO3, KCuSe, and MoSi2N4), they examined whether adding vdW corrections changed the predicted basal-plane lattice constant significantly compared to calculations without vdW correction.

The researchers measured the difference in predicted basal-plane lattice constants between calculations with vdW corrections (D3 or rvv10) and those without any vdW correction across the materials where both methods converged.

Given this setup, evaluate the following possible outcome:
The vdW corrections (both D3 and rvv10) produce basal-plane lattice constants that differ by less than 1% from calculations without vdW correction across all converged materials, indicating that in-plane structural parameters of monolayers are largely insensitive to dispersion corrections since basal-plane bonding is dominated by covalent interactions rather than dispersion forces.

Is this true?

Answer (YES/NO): YES